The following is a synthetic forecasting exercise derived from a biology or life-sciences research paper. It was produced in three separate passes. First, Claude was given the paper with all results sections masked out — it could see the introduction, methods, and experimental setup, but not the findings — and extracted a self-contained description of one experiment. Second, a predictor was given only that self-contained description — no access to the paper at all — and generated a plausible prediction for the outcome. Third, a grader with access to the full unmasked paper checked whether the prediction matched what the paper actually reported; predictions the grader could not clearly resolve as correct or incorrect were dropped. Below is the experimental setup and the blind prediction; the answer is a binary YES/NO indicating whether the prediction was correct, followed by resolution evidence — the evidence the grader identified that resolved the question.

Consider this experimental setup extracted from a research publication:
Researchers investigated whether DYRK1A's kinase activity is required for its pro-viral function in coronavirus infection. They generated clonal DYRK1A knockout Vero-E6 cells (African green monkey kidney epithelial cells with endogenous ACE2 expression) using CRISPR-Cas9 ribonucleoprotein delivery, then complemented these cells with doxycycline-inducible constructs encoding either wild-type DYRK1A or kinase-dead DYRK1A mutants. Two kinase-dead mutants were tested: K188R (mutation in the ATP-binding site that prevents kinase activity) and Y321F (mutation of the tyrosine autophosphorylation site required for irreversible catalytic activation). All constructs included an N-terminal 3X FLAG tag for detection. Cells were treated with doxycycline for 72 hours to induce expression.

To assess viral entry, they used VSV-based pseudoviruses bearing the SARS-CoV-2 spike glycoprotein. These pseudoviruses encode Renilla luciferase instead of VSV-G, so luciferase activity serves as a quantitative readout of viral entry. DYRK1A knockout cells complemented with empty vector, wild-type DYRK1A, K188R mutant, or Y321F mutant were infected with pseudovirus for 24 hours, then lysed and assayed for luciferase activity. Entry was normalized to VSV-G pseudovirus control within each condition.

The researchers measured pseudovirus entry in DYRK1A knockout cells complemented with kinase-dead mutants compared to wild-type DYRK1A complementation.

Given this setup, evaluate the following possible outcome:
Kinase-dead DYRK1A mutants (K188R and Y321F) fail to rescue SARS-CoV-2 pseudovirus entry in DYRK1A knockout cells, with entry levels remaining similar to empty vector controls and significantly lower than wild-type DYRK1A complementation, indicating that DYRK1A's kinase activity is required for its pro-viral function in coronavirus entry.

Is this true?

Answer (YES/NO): NO